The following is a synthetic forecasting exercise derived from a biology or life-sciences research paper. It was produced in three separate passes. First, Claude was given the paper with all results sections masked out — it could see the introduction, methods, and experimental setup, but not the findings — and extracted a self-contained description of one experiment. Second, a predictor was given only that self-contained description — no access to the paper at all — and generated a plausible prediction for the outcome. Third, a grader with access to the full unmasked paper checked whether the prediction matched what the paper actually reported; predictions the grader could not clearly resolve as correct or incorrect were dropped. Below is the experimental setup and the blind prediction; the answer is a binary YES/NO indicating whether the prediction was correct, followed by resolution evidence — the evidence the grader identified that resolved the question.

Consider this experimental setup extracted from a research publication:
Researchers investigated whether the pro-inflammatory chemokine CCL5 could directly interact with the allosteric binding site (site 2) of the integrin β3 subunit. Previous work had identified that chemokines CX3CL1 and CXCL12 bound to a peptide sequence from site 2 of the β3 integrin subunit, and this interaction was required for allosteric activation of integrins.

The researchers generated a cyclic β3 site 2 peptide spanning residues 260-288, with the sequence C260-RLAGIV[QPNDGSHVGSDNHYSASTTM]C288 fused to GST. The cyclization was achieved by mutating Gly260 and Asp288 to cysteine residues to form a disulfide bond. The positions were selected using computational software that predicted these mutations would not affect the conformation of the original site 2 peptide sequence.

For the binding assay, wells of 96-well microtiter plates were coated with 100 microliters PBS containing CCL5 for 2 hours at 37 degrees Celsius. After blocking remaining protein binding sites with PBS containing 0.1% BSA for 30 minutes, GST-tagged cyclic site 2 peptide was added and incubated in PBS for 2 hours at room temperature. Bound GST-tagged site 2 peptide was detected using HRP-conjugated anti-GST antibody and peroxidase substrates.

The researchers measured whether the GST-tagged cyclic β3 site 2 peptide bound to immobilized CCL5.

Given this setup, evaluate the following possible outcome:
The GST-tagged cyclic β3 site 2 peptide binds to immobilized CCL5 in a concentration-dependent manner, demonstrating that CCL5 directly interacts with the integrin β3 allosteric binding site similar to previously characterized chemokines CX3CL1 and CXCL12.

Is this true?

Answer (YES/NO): NO